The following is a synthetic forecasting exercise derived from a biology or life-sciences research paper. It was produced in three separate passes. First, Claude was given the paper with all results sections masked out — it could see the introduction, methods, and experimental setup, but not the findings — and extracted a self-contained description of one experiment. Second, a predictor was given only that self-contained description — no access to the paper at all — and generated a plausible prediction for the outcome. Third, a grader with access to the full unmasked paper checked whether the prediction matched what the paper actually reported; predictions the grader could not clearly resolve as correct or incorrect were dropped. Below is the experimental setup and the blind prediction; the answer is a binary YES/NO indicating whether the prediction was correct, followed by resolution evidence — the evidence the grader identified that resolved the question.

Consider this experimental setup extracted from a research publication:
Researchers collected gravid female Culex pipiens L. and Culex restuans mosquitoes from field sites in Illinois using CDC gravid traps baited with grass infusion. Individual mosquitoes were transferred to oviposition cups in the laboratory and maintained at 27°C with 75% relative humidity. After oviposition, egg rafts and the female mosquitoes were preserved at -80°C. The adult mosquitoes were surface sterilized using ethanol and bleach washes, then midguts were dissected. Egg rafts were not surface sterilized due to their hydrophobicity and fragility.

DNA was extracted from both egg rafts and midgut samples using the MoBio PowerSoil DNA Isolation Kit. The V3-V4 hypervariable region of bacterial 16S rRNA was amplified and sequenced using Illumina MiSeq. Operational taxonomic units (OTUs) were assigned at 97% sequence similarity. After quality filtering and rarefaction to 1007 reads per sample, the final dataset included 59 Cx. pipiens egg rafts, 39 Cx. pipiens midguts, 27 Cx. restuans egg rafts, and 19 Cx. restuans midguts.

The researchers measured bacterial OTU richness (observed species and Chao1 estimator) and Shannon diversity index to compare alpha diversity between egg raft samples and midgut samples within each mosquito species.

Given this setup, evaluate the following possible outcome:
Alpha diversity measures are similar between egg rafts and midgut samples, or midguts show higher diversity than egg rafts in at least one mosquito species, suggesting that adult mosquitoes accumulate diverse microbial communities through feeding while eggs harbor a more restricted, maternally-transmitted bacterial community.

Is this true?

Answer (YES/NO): NO